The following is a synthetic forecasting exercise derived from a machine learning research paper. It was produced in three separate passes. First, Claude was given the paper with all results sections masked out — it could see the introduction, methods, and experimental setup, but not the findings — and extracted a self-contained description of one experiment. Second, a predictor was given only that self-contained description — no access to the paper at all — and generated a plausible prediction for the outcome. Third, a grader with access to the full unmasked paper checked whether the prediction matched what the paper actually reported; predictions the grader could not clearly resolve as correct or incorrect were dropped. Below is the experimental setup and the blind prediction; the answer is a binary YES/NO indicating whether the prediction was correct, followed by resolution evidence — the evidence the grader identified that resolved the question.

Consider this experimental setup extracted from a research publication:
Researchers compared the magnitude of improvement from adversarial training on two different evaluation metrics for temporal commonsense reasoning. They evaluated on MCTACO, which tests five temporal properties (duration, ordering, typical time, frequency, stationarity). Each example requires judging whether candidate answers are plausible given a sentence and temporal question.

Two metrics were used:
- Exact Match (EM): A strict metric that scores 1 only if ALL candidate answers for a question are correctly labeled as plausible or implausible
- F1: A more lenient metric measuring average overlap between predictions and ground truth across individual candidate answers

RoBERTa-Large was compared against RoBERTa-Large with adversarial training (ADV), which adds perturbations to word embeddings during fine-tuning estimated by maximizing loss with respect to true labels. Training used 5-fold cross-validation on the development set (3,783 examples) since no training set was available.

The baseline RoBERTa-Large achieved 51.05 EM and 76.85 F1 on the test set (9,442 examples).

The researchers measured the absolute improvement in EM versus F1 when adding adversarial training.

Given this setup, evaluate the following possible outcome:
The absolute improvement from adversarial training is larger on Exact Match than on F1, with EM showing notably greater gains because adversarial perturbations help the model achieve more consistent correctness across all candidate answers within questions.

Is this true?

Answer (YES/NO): YES